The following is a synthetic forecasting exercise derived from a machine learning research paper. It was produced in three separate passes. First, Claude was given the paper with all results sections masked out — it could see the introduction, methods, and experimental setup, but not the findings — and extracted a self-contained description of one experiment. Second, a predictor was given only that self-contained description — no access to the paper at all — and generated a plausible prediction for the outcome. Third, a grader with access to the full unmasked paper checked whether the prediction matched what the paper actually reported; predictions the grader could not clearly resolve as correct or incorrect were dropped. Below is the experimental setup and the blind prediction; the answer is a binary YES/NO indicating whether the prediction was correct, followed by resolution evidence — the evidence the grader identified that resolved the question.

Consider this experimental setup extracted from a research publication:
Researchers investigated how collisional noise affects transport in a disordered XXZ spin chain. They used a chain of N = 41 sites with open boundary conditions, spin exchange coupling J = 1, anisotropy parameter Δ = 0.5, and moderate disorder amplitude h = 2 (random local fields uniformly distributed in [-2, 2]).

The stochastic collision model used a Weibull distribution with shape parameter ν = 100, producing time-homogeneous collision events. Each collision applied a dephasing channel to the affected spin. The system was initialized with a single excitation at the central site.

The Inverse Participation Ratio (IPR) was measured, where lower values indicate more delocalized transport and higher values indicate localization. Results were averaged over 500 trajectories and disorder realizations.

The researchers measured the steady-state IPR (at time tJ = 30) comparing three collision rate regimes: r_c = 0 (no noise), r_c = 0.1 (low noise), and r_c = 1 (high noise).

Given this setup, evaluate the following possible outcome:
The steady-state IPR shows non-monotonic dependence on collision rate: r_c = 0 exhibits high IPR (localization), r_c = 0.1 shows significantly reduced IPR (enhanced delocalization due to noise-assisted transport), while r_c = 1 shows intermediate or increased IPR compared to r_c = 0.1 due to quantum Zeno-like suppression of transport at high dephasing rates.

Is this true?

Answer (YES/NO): NO